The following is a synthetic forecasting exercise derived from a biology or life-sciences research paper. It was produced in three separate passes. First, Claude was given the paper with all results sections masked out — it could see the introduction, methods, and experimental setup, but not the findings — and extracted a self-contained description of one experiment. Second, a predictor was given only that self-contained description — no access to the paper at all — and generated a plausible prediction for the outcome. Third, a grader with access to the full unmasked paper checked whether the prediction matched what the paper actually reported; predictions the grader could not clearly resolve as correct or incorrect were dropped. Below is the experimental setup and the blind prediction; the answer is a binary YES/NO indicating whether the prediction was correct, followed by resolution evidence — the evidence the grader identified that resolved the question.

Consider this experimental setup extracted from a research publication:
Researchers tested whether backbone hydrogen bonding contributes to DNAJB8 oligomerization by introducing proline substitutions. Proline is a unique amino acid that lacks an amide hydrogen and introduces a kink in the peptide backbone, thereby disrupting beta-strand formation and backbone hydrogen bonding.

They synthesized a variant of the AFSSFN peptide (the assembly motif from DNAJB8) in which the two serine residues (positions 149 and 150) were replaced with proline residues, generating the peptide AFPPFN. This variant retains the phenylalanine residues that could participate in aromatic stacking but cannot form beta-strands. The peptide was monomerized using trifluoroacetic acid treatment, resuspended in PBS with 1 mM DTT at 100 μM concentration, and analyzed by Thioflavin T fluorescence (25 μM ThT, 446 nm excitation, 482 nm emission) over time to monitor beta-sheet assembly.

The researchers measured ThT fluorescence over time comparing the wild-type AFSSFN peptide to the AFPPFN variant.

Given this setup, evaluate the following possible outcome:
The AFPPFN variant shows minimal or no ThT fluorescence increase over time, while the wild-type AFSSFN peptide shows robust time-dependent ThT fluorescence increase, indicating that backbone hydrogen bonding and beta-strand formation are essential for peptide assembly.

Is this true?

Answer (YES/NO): YES